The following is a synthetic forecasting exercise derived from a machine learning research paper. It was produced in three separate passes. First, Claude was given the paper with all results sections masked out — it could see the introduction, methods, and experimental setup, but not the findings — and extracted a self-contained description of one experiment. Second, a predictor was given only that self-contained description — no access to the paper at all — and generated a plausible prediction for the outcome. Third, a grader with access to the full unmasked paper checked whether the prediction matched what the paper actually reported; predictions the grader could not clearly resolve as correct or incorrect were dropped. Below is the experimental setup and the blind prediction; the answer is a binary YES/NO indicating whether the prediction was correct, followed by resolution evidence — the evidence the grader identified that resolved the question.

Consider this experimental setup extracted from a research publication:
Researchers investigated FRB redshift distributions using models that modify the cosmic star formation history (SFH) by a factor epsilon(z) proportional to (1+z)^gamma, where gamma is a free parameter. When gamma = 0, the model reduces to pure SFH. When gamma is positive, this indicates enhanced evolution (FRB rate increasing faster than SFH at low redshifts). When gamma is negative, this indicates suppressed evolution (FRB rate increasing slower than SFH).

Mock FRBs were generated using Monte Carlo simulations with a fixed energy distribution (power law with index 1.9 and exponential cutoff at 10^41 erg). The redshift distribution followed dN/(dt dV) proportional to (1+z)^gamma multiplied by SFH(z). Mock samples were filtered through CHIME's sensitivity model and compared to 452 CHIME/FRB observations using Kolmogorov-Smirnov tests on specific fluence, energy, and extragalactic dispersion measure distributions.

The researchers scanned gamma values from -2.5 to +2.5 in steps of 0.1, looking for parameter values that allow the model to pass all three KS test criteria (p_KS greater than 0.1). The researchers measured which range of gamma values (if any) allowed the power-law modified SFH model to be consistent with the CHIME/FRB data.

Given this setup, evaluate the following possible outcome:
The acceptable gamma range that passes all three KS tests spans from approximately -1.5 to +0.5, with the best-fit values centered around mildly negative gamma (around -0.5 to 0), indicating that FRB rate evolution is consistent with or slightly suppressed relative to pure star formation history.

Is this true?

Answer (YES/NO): NO